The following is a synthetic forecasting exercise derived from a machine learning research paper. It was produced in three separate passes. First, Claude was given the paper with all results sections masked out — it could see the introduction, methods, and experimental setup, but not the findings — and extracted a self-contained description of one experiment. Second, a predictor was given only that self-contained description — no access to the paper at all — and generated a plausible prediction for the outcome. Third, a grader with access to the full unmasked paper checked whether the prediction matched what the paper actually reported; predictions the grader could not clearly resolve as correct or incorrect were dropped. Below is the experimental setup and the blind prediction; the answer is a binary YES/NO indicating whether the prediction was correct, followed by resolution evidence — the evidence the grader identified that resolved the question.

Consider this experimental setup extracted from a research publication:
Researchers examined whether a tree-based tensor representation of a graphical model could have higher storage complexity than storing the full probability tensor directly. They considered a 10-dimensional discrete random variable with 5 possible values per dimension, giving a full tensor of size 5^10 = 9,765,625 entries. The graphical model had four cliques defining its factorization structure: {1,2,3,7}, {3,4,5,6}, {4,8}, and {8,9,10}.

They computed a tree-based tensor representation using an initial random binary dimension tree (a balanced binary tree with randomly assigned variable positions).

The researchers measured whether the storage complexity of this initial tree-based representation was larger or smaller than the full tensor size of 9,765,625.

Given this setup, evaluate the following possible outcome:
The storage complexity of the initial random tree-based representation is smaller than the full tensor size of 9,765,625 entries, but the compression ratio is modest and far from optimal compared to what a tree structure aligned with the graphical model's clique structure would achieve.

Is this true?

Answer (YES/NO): NO